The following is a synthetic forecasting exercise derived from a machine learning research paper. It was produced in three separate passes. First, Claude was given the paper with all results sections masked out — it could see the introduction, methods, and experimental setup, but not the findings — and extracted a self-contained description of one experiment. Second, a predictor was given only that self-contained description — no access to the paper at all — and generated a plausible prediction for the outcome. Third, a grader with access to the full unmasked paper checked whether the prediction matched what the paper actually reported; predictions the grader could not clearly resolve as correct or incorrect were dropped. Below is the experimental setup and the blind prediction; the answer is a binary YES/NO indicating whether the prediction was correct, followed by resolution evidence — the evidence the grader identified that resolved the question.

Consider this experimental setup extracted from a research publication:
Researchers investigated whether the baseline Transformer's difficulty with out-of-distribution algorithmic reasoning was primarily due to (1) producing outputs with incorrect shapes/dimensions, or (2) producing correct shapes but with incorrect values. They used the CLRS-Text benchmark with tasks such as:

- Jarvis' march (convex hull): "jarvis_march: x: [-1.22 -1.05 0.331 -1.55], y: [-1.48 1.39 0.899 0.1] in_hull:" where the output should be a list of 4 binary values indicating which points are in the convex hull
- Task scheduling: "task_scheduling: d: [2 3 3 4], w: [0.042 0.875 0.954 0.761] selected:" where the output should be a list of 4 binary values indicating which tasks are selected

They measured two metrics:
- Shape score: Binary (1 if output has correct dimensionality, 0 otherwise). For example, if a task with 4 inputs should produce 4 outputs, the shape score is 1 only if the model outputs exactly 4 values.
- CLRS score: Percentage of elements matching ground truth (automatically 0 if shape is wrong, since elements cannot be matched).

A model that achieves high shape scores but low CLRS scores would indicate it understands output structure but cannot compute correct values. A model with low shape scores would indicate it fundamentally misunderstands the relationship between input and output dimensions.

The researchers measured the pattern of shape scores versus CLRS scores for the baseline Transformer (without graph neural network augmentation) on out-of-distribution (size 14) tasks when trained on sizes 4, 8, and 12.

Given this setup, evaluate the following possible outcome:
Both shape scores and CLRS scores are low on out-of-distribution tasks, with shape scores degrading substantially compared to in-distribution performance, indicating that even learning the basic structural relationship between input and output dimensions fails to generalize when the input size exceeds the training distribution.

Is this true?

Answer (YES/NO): YES